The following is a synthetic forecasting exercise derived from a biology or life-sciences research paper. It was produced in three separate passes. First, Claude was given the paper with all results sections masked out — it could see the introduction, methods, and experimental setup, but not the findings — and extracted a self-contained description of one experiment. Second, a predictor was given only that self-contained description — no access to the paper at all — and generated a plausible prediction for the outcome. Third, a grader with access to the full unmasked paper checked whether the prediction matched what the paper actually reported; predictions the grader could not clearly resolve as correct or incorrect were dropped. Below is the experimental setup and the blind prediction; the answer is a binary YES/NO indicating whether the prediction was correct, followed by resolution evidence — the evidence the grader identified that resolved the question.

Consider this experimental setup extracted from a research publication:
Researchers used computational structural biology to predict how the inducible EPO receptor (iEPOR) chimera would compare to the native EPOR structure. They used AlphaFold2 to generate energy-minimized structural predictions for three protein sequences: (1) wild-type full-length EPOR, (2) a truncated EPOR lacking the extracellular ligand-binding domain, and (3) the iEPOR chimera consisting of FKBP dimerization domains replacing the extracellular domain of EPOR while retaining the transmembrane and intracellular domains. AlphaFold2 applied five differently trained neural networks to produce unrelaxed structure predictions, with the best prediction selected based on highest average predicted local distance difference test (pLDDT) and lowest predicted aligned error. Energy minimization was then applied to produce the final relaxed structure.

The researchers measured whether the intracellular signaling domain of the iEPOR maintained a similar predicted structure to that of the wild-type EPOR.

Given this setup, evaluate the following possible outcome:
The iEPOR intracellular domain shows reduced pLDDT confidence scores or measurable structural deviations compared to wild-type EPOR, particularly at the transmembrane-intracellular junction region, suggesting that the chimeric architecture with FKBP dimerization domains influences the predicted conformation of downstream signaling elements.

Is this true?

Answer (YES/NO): NO